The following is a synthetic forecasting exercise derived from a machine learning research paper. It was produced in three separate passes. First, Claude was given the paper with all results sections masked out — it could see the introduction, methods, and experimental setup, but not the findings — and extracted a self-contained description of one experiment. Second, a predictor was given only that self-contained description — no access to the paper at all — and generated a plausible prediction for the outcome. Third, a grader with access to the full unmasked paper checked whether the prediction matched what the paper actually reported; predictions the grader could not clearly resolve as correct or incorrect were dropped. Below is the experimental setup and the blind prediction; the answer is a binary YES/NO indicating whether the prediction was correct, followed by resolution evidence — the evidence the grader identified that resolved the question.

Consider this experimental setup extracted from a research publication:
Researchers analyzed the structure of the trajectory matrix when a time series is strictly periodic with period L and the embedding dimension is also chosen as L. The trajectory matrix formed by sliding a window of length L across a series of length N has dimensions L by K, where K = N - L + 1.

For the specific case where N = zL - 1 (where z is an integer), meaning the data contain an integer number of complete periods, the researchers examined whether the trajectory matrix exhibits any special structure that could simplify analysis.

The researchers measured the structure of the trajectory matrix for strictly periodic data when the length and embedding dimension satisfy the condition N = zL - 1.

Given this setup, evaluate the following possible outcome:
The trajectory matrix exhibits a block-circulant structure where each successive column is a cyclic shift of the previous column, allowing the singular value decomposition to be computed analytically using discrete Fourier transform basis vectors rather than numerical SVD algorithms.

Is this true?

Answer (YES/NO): NO